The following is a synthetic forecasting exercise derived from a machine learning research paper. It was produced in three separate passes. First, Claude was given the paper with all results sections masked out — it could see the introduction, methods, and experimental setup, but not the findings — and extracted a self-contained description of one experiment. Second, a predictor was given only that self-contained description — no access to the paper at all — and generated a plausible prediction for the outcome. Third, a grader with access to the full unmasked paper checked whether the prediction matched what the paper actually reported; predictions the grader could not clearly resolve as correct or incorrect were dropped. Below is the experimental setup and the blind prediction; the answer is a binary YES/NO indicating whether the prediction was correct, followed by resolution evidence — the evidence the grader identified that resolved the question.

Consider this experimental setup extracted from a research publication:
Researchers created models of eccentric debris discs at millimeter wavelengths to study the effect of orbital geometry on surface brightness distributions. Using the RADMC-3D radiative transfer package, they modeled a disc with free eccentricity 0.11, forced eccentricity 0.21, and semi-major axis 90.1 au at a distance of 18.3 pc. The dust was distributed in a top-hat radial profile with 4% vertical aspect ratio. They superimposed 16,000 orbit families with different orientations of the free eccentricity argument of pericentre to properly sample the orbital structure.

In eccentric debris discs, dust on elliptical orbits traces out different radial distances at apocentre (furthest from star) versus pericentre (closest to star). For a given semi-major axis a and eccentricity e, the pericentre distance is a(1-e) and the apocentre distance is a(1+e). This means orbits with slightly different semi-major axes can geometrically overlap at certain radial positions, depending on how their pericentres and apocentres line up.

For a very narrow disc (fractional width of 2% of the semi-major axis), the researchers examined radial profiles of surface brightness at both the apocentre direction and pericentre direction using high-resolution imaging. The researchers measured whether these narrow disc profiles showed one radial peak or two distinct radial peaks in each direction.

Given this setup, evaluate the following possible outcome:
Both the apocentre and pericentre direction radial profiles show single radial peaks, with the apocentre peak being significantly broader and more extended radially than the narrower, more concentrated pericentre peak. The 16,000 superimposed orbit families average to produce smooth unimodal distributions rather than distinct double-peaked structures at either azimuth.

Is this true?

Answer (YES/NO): NO